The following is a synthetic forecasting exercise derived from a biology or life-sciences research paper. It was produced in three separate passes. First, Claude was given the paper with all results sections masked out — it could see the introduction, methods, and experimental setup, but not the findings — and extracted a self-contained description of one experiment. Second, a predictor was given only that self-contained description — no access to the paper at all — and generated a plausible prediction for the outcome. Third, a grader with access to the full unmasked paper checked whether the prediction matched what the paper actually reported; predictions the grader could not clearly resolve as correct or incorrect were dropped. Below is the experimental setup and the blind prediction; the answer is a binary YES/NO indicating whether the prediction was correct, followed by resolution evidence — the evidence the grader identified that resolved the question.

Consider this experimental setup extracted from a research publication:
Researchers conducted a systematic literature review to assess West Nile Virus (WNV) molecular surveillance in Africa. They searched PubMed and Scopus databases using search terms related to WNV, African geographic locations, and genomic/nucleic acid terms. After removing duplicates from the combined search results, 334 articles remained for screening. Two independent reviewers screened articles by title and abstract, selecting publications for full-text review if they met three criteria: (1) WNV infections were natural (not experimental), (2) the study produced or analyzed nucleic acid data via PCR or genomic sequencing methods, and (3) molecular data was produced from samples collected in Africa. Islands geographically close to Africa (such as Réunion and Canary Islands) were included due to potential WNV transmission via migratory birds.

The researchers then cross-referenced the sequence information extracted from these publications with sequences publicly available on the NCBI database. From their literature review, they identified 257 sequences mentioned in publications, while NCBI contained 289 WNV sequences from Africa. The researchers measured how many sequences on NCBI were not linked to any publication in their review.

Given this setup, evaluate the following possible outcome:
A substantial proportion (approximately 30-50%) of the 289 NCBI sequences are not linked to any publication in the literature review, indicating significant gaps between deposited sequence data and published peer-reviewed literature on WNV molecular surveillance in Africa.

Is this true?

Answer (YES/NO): NO